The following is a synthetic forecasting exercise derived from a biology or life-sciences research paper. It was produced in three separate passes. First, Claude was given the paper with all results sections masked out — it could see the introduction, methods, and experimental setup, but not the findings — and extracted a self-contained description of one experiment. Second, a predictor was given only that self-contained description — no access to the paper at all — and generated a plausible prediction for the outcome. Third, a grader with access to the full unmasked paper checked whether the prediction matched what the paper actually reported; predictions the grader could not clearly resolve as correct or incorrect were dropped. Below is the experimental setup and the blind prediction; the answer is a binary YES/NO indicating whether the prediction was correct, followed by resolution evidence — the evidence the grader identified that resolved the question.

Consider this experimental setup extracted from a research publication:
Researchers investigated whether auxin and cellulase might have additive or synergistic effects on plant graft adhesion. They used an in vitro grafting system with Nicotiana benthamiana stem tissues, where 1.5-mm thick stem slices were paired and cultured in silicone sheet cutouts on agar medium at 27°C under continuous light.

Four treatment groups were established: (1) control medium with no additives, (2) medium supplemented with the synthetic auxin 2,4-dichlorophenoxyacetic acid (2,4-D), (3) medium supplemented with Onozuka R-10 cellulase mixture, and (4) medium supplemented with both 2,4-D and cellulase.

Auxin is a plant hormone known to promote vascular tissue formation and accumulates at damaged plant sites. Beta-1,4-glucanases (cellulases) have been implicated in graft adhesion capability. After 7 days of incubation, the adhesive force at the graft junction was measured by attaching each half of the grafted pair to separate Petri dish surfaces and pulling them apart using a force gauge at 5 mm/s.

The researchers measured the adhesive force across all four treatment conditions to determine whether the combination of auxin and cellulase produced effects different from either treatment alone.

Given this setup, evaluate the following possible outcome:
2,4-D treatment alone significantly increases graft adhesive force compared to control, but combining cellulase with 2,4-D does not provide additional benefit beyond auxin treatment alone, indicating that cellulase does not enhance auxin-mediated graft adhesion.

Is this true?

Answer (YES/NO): NO